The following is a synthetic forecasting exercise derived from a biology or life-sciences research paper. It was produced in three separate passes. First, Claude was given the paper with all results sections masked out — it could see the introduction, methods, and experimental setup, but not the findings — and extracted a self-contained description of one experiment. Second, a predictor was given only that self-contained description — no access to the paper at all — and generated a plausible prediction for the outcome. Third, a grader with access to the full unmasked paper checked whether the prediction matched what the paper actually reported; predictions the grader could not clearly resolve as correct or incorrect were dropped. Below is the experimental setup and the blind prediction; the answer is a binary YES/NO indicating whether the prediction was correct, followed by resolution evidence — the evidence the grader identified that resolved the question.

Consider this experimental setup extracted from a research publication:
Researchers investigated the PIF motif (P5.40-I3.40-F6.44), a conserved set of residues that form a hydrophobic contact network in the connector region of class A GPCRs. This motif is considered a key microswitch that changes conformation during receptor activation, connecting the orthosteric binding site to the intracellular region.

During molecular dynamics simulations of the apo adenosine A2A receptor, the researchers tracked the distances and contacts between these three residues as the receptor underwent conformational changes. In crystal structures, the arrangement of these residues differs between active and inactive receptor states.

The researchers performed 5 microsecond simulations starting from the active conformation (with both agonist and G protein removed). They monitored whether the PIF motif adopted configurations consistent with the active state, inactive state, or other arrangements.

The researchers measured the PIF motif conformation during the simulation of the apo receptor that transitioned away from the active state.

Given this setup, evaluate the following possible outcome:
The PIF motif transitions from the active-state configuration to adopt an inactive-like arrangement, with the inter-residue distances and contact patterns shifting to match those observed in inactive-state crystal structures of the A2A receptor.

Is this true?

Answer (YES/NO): NO